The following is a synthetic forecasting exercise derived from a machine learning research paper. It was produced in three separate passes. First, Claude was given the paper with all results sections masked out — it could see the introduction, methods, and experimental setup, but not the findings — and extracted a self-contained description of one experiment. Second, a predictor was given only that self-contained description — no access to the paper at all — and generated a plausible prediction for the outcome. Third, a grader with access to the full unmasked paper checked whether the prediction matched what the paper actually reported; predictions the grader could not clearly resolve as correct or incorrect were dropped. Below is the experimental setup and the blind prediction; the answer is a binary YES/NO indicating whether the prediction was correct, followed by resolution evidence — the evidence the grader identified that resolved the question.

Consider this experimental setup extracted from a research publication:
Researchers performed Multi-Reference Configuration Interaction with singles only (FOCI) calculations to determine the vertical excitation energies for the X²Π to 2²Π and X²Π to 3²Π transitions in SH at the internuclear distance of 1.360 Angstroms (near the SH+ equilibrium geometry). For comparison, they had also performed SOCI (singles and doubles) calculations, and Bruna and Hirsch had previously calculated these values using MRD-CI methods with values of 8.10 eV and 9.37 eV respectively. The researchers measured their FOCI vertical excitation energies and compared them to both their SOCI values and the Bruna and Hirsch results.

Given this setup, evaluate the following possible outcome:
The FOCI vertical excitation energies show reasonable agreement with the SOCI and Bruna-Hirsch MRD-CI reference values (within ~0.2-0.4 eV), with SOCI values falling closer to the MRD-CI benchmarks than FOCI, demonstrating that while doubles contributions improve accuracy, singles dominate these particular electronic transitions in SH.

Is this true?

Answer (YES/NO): NO